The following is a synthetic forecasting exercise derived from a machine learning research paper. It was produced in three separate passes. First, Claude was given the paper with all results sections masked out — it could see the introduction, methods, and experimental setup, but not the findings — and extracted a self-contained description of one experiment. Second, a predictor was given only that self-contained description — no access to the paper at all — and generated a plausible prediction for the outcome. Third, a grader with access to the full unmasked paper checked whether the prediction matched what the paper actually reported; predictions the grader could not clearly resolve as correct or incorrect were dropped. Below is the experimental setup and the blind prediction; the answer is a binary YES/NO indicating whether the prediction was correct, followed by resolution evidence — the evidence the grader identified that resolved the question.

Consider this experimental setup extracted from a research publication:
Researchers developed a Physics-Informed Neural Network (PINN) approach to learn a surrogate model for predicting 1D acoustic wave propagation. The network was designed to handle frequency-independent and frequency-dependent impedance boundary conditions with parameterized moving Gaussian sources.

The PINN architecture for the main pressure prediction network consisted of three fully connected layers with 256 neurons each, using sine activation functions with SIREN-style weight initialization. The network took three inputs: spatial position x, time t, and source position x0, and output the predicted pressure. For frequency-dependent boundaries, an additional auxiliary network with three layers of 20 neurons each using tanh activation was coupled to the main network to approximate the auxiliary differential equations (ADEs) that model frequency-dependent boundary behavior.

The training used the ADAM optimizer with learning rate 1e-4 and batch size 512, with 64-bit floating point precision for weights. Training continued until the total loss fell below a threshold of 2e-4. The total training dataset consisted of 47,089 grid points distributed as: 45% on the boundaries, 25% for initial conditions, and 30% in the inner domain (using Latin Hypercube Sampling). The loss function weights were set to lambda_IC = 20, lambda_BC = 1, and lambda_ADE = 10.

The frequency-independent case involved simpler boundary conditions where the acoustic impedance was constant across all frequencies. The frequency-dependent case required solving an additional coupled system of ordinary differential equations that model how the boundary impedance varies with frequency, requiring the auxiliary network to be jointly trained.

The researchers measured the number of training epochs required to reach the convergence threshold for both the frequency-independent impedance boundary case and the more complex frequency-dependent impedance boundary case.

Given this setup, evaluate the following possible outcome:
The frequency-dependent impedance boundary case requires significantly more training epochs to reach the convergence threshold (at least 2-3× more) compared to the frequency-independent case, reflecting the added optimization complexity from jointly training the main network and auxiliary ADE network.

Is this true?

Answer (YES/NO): NO